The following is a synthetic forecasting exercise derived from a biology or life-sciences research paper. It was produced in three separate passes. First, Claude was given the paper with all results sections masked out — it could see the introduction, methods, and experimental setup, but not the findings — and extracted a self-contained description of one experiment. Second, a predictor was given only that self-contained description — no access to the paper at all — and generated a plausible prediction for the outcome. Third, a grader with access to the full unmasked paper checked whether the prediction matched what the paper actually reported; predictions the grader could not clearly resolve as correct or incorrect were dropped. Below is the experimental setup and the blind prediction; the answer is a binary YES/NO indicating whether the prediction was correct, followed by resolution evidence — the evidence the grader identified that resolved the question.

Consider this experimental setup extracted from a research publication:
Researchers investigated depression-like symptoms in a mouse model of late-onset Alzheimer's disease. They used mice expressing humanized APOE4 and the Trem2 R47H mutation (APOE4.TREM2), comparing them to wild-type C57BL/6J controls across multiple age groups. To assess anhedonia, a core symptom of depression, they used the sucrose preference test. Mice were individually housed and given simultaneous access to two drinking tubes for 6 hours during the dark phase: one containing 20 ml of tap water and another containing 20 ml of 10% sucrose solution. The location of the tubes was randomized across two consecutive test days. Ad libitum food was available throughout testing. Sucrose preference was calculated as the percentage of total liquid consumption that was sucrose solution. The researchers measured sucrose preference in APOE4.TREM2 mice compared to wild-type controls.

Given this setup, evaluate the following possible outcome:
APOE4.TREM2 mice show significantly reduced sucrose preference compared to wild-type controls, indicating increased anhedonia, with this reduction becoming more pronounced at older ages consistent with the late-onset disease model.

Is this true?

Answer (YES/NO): NO